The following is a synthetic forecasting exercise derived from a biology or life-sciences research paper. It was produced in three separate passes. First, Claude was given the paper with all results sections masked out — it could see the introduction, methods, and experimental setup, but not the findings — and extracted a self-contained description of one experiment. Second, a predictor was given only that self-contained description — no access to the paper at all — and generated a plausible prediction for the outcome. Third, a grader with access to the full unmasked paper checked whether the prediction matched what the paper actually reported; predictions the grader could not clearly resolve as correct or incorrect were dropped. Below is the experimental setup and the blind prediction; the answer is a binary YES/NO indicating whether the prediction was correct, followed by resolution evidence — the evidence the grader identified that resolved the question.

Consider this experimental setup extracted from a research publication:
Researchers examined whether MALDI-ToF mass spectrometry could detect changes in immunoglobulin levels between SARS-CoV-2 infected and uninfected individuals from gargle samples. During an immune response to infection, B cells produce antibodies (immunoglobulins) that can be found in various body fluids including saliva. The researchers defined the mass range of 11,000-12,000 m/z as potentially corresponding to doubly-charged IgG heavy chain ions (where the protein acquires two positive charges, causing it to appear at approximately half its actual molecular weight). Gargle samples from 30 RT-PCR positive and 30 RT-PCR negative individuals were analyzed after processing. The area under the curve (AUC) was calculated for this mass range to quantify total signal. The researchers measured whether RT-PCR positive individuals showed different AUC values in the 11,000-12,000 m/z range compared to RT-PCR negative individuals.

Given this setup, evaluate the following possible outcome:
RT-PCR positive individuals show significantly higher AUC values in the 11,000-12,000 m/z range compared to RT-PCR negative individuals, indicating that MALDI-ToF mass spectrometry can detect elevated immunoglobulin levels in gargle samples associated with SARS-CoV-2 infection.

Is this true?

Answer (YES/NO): YES